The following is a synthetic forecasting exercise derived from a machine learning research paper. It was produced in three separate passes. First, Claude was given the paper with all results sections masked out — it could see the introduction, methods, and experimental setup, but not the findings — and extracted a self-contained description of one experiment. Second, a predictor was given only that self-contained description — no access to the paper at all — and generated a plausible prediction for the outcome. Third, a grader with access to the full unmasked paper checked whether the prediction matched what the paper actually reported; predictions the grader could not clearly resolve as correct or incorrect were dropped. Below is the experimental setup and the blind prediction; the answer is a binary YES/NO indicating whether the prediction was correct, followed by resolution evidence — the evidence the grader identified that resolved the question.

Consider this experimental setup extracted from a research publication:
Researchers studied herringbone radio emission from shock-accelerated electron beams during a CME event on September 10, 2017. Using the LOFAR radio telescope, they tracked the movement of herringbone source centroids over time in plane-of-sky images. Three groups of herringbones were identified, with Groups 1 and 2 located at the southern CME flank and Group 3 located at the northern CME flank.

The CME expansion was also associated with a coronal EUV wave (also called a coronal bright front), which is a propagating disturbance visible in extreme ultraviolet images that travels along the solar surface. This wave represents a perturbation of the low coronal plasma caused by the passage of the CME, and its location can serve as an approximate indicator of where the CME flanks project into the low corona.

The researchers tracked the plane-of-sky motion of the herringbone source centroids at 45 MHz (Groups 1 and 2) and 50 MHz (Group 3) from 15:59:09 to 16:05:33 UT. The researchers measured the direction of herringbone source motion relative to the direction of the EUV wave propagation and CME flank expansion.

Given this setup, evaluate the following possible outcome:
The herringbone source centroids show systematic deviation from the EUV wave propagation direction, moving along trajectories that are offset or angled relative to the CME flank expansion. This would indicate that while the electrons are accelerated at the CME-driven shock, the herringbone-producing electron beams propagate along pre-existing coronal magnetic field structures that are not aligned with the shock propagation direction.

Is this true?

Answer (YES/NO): NO